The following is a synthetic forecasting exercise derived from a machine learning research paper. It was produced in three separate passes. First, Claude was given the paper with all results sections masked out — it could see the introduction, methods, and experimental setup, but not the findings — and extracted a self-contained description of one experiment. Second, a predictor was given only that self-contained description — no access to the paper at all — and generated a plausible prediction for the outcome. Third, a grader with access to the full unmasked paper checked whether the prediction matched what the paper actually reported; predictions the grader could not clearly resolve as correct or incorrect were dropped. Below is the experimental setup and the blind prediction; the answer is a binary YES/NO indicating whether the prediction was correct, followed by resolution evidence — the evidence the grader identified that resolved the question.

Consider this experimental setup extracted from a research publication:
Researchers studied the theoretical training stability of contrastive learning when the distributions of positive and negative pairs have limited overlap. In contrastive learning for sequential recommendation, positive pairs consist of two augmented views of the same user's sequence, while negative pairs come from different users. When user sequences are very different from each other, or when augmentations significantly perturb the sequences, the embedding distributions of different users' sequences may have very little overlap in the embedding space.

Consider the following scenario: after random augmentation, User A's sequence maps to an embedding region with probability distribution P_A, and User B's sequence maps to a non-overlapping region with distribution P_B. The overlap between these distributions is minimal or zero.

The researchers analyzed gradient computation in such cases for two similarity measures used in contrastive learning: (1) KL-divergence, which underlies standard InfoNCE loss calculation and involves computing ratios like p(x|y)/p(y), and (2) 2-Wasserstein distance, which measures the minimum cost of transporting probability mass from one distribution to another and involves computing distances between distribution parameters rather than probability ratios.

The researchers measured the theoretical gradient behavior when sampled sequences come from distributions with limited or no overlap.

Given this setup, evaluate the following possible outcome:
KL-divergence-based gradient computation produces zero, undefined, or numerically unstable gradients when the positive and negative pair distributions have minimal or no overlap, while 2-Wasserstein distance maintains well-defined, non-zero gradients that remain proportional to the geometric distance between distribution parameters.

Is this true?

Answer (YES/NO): YES